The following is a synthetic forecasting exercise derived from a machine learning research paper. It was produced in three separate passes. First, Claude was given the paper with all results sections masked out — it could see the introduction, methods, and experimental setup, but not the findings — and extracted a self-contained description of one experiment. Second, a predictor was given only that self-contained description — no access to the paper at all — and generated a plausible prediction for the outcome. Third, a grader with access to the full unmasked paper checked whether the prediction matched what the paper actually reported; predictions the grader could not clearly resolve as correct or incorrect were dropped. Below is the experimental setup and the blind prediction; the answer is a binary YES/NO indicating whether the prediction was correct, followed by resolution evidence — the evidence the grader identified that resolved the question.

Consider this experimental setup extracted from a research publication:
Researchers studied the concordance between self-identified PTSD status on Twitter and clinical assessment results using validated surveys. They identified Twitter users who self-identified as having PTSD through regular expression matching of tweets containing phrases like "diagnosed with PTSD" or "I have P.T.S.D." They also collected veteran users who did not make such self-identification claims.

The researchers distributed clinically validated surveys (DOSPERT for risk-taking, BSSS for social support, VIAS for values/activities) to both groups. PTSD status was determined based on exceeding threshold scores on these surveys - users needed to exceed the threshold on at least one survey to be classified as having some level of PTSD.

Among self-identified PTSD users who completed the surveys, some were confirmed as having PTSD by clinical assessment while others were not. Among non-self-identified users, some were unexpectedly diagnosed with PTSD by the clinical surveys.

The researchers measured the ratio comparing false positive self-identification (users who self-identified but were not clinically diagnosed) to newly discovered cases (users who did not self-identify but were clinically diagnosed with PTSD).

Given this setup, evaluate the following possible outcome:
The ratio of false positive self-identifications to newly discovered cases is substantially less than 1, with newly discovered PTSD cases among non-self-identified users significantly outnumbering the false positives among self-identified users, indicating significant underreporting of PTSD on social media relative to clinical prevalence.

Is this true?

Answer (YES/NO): YES